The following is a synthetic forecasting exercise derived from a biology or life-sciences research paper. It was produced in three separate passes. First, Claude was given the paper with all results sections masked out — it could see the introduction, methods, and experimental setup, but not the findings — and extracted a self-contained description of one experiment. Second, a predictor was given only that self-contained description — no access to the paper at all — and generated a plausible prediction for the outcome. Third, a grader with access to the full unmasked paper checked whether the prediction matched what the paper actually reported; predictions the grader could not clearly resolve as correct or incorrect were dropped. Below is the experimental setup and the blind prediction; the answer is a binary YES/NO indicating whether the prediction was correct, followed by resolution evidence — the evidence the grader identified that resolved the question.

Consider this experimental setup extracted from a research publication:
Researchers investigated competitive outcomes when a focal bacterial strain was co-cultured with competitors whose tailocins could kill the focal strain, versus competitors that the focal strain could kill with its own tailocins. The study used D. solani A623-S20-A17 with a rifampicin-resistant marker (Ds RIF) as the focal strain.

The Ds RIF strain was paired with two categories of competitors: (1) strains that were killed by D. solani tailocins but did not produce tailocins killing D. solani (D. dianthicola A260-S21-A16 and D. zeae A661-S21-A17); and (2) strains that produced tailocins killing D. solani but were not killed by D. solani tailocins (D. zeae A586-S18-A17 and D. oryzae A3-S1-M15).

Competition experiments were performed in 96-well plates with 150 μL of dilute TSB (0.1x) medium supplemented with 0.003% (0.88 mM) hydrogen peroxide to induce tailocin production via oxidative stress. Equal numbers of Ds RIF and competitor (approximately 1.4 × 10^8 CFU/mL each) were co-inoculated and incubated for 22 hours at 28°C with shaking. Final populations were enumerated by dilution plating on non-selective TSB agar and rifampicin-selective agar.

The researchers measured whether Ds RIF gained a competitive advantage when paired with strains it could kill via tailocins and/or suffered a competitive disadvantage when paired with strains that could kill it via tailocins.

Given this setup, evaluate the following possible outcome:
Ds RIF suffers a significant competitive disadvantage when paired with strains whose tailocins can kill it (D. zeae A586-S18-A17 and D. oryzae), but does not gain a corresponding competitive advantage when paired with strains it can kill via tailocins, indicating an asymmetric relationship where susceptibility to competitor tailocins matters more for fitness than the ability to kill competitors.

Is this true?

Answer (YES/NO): YES